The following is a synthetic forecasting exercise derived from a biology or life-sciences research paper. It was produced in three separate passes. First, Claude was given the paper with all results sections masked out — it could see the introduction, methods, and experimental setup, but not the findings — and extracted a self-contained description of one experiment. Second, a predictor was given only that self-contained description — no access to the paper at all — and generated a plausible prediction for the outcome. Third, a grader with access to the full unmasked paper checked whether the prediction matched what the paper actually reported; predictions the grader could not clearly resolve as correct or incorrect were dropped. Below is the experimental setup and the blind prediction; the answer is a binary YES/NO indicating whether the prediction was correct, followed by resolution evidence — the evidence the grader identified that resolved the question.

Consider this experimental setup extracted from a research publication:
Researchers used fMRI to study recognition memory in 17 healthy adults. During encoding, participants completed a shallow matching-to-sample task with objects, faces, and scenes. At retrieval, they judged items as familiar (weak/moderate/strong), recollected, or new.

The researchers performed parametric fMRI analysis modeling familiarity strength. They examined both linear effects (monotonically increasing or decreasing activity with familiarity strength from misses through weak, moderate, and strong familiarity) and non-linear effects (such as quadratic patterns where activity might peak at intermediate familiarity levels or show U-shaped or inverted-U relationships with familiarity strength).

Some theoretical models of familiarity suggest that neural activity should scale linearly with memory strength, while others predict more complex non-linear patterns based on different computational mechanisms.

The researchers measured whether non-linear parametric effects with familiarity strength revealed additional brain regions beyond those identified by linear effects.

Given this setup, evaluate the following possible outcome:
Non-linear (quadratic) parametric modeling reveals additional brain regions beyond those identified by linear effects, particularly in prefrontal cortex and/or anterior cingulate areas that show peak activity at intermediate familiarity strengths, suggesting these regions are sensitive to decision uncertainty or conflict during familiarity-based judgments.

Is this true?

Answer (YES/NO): NO